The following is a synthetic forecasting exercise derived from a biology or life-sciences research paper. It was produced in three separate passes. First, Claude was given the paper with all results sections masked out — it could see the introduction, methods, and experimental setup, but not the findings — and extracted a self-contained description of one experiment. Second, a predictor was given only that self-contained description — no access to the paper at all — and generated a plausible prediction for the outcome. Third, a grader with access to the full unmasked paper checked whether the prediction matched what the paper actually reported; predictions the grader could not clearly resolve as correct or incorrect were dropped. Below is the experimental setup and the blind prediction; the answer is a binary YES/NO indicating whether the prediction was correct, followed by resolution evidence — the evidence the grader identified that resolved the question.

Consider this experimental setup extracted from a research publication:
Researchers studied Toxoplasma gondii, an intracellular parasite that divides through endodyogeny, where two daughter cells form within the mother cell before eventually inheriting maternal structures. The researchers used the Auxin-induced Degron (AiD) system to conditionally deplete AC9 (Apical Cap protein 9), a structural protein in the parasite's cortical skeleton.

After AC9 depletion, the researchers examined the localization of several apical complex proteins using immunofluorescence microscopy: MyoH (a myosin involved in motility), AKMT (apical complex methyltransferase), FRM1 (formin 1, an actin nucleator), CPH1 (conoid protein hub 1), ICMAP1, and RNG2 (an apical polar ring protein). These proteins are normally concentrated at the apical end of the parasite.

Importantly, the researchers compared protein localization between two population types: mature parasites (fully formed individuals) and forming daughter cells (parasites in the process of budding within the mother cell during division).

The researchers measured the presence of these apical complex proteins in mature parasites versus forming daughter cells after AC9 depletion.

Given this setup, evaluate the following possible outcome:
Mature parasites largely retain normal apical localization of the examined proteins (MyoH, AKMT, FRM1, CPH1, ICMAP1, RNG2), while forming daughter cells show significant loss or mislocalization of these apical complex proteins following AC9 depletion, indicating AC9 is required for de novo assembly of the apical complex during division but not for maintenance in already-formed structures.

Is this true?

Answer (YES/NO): NO